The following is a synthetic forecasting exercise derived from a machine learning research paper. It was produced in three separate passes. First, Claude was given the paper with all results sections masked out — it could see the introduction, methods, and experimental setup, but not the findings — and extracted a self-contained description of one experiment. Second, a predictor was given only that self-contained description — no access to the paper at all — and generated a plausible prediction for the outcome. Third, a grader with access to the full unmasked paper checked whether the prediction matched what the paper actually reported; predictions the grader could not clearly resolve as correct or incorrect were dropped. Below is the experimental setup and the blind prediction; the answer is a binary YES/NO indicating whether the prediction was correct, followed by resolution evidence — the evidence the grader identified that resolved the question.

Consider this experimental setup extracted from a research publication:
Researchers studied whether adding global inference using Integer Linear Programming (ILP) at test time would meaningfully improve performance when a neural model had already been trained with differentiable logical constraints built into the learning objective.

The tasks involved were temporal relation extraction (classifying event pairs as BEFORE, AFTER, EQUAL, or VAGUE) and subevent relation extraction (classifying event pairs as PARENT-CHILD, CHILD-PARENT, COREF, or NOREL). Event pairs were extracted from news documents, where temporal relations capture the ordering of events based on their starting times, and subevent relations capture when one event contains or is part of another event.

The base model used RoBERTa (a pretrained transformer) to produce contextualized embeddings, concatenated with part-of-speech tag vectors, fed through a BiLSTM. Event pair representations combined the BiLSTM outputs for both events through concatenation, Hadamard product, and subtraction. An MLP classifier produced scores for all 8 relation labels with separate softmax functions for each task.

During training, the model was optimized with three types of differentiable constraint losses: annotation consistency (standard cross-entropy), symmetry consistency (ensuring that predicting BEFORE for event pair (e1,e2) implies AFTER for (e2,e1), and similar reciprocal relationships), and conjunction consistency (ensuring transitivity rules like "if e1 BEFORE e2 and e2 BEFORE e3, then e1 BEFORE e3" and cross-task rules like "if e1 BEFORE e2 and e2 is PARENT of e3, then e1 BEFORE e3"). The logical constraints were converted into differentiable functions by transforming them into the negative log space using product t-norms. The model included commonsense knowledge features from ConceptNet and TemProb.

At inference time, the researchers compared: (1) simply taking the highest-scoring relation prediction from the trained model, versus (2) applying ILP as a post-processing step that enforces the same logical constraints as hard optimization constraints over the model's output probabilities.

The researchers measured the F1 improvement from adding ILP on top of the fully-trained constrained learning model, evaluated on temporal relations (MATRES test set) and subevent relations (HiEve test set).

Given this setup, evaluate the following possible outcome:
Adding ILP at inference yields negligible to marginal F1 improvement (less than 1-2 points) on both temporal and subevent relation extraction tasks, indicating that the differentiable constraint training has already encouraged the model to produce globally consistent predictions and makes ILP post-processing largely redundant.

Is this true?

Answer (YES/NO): YES